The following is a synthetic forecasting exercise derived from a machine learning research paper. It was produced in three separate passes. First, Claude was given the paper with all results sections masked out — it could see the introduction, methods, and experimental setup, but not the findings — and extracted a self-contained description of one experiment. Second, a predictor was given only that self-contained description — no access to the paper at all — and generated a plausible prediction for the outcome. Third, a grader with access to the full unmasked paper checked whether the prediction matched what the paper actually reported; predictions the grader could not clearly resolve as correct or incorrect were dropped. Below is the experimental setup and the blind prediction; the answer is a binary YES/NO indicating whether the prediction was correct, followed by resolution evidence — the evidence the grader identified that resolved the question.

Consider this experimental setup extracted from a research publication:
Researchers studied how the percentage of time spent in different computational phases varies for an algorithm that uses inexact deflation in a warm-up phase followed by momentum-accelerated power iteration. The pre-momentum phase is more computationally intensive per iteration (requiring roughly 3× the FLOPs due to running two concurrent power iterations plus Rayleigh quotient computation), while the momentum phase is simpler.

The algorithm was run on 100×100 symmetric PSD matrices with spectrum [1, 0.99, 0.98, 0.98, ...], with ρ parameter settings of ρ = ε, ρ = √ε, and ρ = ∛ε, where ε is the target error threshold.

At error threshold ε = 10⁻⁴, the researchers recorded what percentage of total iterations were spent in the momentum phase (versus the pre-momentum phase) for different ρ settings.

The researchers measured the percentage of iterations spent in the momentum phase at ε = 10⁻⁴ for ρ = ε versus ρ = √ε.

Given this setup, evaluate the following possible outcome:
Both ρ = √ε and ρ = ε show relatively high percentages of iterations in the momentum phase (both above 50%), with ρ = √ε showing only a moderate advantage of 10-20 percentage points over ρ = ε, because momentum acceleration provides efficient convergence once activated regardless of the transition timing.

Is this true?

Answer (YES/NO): NO